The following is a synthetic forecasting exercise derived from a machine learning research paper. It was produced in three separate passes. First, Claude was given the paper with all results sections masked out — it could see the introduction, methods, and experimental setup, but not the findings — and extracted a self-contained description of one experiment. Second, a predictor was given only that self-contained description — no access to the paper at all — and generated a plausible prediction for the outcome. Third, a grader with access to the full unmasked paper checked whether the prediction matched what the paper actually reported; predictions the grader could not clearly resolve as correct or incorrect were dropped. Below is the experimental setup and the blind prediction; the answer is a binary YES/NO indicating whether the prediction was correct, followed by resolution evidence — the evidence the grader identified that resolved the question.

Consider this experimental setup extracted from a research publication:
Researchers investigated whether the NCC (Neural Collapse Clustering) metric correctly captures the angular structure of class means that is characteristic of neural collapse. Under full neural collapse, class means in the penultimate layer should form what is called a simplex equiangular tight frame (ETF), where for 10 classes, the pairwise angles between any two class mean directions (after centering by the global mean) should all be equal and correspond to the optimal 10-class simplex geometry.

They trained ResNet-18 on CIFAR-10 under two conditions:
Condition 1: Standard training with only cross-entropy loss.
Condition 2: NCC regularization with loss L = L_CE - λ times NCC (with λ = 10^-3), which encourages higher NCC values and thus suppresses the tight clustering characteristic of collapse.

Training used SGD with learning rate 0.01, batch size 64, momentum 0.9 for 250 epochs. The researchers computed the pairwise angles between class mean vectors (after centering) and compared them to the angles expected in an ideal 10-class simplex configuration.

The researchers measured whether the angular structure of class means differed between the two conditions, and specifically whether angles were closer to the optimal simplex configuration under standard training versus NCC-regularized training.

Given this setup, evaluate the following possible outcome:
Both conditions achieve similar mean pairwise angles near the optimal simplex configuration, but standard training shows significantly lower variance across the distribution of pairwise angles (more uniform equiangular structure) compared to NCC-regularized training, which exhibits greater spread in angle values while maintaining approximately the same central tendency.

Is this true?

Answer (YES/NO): NO